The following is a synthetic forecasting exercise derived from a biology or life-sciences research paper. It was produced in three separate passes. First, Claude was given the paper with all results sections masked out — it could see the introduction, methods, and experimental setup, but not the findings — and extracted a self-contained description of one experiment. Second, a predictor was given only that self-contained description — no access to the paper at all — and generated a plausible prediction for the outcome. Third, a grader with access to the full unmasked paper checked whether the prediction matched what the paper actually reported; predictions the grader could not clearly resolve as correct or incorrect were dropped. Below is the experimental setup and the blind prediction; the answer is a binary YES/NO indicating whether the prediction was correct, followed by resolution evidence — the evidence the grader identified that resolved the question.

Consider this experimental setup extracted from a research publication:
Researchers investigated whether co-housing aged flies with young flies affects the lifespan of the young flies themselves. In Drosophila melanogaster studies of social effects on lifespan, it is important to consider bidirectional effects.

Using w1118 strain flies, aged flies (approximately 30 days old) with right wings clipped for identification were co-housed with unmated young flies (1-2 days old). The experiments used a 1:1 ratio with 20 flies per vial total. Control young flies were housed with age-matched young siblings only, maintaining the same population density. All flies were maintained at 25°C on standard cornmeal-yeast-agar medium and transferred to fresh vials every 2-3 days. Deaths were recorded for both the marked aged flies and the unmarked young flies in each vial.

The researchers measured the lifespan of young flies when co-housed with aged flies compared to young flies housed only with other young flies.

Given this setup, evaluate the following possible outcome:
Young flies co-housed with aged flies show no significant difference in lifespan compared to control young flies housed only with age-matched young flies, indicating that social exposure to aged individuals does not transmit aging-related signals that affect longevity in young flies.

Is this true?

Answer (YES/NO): YES